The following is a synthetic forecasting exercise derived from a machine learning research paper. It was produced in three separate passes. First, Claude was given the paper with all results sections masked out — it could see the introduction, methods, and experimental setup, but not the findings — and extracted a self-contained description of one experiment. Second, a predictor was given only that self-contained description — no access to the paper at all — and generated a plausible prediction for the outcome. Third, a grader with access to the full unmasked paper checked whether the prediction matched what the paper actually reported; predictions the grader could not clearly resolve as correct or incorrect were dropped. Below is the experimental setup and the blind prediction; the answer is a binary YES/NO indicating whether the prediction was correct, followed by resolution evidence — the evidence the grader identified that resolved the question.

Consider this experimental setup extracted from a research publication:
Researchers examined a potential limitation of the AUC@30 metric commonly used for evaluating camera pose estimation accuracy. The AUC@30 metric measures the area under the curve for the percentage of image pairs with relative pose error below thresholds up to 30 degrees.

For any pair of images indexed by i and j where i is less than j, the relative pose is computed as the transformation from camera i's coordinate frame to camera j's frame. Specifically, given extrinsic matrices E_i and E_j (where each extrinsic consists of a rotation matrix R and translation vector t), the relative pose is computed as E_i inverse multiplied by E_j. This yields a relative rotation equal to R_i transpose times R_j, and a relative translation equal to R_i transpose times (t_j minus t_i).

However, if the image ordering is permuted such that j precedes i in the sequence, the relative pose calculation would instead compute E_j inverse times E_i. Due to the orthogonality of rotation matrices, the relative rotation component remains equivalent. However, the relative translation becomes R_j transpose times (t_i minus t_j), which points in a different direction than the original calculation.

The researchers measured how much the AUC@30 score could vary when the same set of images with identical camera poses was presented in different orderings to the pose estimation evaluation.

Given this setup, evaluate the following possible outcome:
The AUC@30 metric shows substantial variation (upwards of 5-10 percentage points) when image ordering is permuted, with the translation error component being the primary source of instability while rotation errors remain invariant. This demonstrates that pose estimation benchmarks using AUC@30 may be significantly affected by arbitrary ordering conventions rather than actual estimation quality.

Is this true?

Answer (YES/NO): YES